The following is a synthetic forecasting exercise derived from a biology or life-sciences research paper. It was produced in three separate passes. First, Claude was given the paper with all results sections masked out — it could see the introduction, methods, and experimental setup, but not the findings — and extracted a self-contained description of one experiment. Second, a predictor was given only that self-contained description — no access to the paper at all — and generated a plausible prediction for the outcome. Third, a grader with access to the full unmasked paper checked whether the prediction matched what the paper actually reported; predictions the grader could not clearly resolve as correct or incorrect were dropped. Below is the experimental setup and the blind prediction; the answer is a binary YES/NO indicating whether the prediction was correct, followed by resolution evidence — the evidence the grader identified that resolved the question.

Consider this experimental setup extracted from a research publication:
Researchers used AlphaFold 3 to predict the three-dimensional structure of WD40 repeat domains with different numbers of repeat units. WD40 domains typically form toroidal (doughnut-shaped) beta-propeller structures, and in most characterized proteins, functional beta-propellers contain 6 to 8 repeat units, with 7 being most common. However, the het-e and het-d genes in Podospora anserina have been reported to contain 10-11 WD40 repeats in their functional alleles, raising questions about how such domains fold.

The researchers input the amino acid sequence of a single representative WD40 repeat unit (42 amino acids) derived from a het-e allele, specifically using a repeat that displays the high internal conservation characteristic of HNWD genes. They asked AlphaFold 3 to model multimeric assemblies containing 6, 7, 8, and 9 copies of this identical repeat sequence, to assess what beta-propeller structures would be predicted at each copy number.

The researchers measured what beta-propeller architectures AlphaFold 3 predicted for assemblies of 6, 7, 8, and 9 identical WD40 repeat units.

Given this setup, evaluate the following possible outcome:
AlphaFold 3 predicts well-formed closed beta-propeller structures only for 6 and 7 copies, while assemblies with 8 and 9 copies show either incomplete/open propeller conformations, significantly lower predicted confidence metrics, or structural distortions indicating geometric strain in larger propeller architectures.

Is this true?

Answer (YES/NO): NO